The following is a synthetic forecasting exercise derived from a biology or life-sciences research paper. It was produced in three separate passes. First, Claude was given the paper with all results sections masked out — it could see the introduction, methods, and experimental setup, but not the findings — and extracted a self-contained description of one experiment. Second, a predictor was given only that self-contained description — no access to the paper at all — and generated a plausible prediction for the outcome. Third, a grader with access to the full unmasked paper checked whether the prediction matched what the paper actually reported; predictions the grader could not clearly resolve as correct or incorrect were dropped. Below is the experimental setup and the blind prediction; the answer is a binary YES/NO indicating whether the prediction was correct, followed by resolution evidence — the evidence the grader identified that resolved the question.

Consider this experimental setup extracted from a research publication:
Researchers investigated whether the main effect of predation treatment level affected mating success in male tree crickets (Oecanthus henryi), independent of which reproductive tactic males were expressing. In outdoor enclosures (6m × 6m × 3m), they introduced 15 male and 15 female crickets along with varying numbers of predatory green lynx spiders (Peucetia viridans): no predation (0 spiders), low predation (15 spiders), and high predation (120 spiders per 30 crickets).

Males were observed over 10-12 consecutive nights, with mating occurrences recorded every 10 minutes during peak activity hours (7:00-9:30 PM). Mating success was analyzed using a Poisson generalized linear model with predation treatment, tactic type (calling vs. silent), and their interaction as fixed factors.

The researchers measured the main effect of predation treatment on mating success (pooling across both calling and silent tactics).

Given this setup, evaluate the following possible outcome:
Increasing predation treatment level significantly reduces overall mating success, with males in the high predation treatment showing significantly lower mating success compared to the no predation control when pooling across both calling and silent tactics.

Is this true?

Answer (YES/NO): NO